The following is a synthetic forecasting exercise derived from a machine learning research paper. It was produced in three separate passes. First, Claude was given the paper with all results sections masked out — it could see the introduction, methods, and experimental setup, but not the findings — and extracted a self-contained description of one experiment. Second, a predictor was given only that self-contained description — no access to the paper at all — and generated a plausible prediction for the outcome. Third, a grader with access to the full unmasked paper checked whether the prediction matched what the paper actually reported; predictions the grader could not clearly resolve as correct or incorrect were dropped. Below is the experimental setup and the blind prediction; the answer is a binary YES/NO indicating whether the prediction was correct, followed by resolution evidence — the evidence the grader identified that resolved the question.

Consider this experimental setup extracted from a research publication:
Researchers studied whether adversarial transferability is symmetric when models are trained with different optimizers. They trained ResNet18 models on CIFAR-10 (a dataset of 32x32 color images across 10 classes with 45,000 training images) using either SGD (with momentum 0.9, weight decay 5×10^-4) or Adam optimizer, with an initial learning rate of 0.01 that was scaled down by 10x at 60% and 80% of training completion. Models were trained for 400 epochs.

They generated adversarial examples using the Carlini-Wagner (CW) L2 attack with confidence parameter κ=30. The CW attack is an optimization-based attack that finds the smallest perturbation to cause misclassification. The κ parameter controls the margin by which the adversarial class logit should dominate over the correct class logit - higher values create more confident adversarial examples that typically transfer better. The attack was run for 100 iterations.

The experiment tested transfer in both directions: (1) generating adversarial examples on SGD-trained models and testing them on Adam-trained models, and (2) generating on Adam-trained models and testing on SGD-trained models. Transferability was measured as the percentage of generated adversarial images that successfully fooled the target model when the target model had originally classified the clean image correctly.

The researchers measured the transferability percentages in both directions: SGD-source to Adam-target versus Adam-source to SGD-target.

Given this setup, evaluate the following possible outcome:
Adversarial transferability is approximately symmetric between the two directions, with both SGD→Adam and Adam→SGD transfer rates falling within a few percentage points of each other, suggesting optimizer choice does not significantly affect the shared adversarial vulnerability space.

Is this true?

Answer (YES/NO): NO